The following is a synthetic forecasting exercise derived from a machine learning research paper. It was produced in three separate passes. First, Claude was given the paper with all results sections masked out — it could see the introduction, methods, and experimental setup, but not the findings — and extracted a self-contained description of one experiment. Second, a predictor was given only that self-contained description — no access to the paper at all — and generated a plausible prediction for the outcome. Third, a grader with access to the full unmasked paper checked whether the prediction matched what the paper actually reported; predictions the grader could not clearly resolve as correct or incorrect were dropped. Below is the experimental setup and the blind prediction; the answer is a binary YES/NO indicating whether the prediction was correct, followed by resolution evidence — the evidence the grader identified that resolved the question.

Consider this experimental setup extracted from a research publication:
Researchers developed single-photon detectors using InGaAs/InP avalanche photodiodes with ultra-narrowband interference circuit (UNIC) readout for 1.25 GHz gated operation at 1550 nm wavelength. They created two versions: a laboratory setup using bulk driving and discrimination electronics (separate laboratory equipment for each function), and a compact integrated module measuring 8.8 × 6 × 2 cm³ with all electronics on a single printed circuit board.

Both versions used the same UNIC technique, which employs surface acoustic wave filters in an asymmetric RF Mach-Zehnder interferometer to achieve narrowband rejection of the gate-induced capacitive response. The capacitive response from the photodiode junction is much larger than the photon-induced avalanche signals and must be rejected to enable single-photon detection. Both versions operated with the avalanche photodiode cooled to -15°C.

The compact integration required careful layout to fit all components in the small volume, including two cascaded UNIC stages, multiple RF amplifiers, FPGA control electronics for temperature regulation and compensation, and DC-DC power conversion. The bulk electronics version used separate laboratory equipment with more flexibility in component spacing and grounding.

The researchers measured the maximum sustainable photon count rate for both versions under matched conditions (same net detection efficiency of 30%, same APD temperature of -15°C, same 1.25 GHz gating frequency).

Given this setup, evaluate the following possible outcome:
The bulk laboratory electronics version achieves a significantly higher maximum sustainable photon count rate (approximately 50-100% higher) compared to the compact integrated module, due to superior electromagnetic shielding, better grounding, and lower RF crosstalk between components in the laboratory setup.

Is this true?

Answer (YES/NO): NO